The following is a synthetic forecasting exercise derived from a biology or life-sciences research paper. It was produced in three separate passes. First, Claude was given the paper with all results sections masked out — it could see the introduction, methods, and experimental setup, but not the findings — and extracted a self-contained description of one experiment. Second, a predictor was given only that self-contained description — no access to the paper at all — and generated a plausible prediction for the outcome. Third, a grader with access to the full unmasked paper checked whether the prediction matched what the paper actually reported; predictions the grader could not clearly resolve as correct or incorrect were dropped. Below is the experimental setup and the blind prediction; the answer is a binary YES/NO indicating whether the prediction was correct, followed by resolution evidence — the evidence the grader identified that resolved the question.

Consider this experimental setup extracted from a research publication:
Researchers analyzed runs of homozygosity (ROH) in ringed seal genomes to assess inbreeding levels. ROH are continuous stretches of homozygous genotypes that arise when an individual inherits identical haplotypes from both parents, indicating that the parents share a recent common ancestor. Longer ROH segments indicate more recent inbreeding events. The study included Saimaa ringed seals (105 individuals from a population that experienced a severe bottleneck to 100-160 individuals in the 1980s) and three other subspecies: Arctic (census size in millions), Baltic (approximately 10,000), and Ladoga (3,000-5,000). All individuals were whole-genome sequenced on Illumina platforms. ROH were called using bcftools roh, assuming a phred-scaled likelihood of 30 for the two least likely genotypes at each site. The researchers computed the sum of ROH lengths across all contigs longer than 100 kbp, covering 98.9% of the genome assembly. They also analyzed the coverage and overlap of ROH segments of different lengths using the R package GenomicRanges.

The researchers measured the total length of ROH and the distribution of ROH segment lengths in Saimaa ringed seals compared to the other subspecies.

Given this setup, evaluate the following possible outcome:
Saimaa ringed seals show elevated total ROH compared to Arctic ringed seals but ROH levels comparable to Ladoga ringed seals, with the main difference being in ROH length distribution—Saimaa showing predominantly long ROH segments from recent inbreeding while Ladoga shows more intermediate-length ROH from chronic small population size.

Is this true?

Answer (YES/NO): NO